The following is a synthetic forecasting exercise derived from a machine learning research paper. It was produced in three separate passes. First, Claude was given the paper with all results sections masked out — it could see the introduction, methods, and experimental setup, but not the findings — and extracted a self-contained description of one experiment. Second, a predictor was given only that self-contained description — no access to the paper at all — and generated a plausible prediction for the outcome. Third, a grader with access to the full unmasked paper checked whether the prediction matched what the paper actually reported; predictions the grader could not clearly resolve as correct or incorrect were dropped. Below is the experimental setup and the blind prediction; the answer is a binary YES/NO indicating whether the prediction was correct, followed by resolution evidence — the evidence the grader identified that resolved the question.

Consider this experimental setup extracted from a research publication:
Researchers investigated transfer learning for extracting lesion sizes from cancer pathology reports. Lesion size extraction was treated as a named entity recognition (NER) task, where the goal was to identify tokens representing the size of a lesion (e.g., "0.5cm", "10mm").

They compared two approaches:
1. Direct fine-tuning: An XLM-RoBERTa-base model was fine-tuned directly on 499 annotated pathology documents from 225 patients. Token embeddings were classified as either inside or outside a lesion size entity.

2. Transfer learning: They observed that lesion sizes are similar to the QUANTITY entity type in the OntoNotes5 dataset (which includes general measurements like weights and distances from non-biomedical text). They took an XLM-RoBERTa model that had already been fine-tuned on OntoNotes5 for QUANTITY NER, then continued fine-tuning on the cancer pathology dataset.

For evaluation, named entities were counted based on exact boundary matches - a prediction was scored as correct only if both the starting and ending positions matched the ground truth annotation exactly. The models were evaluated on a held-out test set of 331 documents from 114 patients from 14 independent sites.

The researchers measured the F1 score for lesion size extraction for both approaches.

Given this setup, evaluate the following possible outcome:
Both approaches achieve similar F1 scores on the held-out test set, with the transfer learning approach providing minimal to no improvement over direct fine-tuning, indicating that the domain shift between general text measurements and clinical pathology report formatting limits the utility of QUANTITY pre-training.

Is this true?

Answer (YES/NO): NO